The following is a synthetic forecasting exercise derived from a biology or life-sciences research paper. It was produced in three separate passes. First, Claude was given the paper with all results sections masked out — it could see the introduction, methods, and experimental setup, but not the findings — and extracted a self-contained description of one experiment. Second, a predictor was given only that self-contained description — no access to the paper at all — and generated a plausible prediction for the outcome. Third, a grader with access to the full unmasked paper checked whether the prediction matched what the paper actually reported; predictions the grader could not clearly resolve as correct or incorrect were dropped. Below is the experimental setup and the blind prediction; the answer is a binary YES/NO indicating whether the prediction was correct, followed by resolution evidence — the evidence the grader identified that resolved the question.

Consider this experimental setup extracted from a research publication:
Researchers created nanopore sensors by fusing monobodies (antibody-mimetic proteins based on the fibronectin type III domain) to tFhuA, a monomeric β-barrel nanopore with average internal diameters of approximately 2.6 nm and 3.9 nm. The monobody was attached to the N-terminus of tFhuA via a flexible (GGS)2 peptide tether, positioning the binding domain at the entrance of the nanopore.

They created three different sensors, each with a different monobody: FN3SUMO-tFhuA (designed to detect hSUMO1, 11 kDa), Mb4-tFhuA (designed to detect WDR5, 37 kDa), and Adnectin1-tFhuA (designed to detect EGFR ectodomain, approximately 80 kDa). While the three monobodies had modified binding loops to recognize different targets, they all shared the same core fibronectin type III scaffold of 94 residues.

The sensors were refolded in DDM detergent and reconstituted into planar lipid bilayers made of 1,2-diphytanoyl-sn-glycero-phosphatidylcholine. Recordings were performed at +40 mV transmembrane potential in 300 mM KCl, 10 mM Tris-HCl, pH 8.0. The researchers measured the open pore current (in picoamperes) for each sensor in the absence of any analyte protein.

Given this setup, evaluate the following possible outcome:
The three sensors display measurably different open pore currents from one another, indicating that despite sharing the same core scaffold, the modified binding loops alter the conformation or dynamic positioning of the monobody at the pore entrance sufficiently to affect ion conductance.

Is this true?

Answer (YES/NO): YES